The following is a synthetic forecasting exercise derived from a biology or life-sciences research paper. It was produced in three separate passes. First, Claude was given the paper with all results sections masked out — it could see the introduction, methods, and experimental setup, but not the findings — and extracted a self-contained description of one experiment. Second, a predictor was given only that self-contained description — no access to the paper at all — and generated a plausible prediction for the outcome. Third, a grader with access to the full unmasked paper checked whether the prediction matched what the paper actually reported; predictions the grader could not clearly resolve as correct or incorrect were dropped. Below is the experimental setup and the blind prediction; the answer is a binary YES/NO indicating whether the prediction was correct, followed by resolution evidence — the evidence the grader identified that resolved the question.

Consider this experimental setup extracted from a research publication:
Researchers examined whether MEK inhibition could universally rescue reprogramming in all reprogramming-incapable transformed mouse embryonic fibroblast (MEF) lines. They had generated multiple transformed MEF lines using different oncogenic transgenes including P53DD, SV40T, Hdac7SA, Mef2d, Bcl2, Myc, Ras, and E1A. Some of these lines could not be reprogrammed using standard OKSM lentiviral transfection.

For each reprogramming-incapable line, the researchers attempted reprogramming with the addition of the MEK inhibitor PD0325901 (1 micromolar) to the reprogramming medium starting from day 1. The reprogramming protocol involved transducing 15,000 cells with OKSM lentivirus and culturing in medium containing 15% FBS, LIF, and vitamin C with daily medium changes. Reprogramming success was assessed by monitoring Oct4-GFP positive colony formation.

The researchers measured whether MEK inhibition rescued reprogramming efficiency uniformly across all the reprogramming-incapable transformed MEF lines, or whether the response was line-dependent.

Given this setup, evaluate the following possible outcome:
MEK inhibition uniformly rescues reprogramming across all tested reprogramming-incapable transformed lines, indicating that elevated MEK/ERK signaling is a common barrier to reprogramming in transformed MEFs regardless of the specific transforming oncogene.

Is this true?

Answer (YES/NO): NO